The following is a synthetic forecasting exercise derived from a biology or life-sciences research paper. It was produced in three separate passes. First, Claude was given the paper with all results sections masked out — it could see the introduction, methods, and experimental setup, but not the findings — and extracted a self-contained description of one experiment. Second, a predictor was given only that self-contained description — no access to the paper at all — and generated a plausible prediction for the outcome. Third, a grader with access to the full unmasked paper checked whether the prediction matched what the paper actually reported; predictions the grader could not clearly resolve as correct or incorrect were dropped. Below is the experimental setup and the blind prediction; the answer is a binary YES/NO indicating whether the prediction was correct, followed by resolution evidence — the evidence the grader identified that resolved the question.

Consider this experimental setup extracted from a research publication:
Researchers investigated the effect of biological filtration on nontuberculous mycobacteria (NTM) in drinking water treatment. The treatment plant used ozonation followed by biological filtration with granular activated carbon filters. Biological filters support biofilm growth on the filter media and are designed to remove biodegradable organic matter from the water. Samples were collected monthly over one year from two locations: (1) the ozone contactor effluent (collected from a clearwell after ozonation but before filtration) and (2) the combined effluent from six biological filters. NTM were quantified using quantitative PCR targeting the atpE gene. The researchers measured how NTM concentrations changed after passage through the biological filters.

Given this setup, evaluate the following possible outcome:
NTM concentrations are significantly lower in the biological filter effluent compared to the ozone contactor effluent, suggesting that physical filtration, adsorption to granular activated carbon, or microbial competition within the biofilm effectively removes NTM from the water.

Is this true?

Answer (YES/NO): NO